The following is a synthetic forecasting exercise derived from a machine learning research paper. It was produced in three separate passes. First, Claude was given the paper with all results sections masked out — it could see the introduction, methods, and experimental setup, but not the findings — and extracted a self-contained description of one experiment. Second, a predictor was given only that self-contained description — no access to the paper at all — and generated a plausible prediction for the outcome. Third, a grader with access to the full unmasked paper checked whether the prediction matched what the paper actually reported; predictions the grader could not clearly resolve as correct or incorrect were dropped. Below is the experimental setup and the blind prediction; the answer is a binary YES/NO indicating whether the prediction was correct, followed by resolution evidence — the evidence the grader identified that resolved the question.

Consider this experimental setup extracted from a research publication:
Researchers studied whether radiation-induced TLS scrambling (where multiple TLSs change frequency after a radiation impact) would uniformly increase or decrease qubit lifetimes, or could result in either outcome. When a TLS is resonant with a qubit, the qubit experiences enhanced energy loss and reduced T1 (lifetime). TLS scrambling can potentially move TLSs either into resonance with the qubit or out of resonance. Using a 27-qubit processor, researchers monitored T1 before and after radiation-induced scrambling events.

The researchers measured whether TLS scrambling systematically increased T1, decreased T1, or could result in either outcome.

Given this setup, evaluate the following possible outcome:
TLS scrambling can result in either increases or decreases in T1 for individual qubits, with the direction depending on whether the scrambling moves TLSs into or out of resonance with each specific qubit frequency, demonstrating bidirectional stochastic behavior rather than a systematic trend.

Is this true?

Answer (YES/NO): YES